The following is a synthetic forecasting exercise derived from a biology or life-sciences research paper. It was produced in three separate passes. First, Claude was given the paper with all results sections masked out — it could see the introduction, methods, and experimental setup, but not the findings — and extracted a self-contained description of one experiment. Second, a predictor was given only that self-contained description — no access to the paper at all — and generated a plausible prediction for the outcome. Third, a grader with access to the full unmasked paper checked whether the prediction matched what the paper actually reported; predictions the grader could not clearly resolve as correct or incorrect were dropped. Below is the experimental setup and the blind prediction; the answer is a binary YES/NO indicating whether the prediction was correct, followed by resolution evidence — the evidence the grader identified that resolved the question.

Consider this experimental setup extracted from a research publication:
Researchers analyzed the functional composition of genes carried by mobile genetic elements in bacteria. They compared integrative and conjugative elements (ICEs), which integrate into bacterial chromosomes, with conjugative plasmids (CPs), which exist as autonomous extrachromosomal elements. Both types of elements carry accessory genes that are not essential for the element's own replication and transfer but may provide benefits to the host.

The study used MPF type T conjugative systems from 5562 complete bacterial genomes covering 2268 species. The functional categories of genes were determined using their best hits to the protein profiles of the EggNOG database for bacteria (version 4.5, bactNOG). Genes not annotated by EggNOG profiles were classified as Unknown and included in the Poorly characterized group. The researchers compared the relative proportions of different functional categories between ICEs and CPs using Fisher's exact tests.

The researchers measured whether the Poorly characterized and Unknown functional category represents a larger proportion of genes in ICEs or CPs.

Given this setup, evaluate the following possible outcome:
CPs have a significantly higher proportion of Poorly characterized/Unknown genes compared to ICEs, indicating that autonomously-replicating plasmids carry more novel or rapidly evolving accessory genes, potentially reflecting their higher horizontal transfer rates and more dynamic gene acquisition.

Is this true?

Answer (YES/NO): YES